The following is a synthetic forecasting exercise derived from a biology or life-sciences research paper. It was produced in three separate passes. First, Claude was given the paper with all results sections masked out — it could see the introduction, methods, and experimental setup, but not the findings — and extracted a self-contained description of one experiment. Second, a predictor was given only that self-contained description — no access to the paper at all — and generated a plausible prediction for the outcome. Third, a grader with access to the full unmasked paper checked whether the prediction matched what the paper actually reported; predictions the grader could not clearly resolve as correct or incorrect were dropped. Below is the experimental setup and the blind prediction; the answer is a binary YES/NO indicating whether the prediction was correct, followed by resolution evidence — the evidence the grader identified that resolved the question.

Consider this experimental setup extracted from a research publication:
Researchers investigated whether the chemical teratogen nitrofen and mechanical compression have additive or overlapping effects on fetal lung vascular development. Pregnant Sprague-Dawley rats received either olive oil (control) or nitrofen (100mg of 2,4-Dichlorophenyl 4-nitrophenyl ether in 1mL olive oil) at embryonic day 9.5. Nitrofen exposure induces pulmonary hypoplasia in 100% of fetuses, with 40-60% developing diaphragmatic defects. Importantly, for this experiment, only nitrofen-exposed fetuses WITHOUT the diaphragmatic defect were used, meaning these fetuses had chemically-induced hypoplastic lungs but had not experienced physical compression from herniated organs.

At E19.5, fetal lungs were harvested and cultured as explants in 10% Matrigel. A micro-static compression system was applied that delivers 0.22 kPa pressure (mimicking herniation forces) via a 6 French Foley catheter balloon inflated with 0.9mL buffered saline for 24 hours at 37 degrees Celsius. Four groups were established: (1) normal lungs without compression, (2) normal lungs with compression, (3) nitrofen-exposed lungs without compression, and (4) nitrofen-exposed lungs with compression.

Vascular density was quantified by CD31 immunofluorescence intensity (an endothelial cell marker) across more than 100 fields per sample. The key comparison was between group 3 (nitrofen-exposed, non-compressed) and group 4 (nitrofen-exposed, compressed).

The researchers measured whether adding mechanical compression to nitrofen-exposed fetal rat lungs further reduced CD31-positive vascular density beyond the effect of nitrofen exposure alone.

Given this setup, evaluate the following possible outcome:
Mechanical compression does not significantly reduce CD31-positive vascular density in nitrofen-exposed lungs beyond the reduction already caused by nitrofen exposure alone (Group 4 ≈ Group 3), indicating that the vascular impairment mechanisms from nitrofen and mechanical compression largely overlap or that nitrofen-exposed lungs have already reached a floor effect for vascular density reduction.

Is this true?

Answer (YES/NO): NO